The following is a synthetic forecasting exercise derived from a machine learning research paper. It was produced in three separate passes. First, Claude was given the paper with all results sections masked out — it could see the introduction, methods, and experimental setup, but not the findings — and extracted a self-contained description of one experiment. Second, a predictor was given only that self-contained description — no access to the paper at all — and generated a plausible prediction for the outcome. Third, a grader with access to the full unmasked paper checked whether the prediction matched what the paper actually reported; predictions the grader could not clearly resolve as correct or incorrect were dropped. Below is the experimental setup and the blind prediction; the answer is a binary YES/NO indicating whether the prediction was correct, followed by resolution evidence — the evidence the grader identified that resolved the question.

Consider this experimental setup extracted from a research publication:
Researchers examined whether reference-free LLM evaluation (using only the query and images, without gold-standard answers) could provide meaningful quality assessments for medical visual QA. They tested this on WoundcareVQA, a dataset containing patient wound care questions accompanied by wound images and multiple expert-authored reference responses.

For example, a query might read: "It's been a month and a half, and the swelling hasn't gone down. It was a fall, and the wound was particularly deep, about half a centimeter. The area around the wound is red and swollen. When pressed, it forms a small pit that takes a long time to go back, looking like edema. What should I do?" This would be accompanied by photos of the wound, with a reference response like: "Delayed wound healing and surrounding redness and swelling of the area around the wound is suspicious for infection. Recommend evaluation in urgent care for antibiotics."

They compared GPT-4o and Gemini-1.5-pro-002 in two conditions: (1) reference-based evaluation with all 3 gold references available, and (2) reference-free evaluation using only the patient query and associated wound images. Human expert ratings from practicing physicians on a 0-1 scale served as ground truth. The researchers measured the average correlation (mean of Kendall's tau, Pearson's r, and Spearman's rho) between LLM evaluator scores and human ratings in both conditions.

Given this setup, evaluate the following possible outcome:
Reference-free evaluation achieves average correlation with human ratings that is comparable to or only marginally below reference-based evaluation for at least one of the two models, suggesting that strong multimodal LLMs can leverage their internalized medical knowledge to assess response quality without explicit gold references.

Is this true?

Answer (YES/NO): NO